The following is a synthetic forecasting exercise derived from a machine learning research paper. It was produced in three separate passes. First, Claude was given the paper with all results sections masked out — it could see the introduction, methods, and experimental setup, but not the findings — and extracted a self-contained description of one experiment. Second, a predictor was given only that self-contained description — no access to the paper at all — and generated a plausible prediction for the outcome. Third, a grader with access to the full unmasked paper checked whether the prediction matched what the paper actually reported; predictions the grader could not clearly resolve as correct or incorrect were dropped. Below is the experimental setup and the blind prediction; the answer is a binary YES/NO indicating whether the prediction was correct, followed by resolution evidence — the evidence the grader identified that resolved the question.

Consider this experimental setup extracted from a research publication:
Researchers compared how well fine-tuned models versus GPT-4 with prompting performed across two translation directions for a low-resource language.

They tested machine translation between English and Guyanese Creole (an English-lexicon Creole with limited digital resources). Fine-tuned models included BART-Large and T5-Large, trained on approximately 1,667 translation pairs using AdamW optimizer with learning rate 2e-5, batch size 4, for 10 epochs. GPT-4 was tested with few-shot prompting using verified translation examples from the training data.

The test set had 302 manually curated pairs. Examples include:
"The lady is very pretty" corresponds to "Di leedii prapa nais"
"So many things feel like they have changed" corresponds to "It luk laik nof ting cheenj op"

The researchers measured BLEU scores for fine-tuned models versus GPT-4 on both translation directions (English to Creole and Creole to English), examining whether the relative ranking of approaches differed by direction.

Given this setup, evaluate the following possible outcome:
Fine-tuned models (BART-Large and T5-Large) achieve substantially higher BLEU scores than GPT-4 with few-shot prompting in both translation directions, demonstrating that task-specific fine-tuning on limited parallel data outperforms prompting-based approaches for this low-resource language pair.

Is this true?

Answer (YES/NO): NO